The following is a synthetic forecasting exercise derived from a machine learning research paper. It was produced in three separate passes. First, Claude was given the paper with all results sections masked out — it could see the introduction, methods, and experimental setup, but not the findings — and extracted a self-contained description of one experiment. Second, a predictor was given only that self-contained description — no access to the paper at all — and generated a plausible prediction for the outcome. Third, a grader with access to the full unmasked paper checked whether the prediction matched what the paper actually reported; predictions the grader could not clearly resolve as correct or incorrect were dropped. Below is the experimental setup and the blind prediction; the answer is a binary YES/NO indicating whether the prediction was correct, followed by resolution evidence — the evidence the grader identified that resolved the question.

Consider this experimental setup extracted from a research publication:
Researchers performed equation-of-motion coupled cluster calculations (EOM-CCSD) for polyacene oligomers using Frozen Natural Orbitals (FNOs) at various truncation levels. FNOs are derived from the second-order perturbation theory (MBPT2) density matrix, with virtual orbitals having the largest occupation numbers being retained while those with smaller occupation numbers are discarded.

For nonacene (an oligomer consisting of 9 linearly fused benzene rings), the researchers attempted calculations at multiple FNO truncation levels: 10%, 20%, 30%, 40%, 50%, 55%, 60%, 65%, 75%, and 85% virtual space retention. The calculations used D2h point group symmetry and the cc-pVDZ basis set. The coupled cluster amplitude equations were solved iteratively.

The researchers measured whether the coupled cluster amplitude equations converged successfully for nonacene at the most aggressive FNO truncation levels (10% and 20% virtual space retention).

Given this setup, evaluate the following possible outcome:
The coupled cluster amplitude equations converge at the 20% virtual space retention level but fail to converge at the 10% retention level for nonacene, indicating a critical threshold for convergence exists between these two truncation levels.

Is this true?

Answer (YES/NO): NO